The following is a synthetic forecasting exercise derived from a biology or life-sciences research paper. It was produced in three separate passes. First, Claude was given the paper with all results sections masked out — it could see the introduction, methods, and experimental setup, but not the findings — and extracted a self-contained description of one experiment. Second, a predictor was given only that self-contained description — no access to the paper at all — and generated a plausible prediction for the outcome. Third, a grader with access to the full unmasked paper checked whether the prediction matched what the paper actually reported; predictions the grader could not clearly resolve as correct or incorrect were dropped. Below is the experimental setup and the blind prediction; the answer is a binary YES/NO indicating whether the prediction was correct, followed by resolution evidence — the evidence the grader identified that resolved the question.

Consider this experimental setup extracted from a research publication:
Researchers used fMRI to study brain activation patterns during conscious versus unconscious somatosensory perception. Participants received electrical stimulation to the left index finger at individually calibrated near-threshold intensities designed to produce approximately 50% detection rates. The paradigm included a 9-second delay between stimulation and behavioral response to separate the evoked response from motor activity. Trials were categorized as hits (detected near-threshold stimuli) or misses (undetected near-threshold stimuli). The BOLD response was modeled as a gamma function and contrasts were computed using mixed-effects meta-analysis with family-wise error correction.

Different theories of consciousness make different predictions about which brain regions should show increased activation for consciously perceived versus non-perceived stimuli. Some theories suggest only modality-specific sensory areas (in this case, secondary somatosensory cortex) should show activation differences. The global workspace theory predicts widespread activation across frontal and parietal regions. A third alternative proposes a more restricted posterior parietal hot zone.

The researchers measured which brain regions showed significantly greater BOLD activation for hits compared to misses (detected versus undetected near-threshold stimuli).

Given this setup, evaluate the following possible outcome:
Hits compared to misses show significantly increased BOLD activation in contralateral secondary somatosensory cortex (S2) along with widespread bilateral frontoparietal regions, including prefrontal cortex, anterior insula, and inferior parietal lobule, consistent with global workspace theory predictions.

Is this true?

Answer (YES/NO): NO